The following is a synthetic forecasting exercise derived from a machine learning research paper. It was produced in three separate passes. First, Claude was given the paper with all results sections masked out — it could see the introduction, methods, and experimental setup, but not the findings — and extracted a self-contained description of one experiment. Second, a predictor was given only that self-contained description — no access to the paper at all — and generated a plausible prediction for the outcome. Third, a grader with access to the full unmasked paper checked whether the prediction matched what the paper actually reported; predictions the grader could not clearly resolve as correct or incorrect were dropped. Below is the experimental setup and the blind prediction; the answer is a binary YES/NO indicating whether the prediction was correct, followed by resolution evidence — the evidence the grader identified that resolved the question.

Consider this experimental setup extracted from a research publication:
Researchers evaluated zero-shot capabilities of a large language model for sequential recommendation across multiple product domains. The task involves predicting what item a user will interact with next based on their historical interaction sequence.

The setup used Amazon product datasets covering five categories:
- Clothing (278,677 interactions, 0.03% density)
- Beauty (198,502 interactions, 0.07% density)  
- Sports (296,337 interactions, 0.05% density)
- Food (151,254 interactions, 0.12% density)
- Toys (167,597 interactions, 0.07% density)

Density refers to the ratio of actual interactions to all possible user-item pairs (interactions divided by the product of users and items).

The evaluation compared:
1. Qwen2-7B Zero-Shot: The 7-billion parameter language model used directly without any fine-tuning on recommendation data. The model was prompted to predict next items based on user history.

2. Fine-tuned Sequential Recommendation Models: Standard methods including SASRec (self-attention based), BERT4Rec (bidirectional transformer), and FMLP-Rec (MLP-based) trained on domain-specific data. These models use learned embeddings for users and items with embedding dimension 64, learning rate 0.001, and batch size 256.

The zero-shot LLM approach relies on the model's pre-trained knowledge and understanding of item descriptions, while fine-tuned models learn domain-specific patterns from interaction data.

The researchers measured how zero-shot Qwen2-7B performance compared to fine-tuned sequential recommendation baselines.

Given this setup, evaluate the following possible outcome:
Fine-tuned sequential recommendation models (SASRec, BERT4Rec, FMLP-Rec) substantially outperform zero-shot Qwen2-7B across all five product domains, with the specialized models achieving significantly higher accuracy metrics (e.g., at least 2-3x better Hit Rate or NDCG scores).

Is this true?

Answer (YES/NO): YES